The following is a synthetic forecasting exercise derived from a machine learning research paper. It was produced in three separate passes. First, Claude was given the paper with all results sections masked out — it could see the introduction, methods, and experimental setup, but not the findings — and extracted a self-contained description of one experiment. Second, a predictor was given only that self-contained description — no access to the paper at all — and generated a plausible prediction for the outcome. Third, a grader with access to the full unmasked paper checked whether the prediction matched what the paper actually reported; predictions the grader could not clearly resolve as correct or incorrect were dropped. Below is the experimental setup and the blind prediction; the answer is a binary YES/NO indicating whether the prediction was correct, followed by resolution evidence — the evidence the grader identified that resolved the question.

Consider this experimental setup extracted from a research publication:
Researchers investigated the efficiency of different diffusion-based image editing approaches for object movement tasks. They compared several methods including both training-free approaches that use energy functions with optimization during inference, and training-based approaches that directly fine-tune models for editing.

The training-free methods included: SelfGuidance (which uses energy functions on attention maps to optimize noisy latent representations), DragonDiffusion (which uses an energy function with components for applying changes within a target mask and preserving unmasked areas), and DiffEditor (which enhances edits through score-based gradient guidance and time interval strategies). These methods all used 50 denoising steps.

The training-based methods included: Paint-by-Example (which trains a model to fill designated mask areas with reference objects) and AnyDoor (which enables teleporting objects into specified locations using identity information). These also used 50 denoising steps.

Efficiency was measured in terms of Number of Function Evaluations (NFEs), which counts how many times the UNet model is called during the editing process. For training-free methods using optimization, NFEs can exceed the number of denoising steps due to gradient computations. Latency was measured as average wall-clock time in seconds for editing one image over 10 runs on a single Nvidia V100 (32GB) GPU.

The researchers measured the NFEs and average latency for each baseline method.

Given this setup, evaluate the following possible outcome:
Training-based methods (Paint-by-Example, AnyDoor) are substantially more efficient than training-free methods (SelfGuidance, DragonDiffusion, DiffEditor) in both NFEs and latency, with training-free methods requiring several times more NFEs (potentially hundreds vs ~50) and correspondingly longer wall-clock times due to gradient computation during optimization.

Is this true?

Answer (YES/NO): NO